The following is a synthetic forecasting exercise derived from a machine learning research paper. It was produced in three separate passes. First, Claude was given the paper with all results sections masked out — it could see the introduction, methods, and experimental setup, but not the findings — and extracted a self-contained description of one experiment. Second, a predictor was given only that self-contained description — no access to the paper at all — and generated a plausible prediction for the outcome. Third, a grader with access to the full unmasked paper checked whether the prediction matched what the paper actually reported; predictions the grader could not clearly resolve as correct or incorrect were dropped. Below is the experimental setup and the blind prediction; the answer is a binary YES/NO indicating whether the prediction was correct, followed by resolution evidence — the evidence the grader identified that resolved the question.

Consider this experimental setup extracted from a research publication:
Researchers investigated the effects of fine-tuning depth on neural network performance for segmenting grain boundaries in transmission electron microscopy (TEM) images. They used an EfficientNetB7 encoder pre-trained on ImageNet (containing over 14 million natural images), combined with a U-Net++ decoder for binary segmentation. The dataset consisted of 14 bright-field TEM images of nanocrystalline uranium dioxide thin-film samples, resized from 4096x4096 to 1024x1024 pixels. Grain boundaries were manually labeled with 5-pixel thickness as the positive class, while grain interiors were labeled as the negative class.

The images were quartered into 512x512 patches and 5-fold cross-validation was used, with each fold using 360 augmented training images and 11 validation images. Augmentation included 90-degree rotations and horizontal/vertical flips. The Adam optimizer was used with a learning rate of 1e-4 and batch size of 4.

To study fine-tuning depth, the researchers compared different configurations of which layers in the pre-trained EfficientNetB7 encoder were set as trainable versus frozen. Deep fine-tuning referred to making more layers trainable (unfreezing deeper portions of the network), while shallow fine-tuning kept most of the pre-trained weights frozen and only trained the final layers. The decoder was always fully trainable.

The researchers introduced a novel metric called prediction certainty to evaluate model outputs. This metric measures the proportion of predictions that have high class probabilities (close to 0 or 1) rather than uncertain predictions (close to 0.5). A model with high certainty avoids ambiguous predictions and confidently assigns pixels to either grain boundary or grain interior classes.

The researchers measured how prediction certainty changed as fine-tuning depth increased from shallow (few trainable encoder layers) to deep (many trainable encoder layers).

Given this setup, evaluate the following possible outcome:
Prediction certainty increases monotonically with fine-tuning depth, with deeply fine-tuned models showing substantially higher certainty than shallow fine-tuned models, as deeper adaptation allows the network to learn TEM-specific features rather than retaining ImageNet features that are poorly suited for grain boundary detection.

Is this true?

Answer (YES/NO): YES